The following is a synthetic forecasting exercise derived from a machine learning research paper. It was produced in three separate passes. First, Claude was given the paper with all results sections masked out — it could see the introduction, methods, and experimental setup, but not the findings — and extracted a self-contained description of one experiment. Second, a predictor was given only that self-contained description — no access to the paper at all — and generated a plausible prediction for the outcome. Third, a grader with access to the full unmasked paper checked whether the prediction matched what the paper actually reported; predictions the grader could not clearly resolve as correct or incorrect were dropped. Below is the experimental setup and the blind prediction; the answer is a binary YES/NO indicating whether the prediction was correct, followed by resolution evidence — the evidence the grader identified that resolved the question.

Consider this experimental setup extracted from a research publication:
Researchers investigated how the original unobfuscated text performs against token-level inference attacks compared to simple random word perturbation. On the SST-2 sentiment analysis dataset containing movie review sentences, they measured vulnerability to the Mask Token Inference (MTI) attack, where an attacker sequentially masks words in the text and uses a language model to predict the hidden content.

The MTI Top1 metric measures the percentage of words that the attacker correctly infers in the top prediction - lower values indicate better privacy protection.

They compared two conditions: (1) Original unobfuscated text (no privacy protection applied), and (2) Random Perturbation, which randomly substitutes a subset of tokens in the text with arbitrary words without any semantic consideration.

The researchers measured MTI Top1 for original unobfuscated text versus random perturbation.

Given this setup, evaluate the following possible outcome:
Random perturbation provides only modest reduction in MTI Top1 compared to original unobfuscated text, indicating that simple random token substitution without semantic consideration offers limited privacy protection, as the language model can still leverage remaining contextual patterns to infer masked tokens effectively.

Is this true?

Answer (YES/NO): NO